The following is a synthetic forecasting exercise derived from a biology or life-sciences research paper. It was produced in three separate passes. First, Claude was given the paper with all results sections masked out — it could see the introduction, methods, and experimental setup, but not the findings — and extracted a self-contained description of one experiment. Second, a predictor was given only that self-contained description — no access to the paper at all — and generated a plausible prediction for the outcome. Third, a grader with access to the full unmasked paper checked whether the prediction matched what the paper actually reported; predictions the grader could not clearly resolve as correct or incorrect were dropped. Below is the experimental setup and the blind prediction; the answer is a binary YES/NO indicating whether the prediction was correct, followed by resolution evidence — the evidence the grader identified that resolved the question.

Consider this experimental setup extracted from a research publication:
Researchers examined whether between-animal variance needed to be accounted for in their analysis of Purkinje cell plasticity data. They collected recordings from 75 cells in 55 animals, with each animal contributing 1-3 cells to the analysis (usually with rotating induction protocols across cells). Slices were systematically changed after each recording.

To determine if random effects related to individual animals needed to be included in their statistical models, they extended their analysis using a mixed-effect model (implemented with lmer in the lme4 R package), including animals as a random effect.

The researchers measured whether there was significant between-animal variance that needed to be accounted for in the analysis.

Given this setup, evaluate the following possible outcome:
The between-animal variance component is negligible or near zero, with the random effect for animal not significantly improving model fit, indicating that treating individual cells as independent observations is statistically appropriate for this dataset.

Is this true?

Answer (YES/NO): YES